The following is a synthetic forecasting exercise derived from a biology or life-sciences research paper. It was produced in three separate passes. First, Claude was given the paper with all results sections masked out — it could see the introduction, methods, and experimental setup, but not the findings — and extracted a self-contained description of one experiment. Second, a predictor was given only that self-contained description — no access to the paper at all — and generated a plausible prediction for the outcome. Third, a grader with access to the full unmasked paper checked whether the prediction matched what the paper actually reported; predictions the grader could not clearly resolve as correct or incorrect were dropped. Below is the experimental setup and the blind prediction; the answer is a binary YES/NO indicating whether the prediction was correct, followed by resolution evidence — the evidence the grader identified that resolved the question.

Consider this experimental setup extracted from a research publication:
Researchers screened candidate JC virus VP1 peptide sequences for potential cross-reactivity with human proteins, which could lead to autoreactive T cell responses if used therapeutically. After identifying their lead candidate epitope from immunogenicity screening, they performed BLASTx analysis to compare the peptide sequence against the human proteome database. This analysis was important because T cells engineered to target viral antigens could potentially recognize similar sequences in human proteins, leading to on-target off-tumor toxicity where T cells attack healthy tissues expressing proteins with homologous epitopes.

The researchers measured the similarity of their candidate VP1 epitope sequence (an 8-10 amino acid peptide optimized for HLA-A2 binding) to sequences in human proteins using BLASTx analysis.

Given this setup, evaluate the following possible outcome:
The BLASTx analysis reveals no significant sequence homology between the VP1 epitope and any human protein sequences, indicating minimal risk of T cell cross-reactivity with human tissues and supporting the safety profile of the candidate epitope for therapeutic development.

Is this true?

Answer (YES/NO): YES